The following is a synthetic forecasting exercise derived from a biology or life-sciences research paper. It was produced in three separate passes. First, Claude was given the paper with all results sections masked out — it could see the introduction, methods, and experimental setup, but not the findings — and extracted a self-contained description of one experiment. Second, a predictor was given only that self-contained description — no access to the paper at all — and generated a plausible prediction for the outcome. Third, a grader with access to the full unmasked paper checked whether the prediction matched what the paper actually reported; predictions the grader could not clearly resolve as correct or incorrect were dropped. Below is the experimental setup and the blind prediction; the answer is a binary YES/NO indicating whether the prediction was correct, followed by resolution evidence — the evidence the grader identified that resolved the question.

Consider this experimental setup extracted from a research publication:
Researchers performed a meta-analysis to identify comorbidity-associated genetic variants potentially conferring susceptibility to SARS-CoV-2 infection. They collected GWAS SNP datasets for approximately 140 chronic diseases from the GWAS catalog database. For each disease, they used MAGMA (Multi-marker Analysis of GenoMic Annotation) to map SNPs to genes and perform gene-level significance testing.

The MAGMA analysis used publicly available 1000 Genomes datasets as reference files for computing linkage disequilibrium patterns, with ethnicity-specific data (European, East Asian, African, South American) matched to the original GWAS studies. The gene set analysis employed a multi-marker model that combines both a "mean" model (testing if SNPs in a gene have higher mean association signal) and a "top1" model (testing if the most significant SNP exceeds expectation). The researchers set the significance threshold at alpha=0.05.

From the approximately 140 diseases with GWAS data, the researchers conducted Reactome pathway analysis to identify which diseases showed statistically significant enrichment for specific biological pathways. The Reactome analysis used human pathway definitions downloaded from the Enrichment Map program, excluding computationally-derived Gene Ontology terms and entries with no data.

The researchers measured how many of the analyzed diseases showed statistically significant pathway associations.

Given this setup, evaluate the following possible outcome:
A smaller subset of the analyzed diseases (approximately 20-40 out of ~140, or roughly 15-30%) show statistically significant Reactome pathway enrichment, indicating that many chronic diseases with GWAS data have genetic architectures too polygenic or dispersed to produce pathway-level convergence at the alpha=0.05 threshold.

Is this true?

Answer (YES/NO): YES